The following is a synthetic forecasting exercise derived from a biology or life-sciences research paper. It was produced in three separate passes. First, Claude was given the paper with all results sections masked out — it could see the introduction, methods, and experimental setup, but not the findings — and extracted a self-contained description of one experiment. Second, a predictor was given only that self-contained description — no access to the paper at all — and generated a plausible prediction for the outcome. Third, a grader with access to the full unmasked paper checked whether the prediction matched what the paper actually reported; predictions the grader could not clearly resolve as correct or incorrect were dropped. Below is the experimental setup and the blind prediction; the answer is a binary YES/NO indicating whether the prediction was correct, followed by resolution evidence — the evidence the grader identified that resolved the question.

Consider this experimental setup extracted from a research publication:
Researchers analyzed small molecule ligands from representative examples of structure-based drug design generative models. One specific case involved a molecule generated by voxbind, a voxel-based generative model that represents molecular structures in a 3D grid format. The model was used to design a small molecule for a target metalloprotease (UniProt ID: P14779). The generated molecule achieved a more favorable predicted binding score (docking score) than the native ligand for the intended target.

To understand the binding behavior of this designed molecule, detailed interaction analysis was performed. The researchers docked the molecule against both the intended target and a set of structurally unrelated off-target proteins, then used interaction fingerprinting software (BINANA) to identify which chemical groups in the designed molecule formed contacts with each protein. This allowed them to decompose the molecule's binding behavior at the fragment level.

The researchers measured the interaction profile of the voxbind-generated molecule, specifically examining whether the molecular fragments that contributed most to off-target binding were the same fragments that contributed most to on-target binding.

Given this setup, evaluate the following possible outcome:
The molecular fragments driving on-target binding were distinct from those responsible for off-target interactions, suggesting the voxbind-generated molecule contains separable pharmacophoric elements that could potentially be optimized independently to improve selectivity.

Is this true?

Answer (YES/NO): YES